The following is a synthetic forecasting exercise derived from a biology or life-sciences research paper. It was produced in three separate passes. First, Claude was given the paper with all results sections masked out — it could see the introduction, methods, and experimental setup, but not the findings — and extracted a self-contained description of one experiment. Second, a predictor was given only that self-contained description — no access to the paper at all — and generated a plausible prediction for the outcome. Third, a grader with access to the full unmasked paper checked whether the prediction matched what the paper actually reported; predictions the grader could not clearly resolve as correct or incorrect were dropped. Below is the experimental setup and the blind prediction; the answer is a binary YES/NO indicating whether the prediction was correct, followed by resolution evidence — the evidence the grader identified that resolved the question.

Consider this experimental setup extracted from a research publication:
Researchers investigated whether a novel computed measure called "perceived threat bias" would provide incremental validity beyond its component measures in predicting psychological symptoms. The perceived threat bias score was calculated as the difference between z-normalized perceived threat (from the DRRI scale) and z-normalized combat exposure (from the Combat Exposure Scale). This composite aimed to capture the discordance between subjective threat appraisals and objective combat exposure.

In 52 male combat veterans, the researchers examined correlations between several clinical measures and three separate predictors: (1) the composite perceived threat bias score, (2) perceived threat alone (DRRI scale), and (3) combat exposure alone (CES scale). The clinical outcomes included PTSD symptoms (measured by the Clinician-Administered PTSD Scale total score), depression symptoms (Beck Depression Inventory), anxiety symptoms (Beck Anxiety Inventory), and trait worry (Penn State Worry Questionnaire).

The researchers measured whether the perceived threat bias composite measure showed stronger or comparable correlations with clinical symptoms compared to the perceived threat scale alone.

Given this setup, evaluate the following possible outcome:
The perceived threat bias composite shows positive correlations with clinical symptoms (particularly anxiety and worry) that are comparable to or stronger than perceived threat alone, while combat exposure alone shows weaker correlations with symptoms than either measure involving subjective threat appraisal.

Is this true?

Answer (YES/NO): YES